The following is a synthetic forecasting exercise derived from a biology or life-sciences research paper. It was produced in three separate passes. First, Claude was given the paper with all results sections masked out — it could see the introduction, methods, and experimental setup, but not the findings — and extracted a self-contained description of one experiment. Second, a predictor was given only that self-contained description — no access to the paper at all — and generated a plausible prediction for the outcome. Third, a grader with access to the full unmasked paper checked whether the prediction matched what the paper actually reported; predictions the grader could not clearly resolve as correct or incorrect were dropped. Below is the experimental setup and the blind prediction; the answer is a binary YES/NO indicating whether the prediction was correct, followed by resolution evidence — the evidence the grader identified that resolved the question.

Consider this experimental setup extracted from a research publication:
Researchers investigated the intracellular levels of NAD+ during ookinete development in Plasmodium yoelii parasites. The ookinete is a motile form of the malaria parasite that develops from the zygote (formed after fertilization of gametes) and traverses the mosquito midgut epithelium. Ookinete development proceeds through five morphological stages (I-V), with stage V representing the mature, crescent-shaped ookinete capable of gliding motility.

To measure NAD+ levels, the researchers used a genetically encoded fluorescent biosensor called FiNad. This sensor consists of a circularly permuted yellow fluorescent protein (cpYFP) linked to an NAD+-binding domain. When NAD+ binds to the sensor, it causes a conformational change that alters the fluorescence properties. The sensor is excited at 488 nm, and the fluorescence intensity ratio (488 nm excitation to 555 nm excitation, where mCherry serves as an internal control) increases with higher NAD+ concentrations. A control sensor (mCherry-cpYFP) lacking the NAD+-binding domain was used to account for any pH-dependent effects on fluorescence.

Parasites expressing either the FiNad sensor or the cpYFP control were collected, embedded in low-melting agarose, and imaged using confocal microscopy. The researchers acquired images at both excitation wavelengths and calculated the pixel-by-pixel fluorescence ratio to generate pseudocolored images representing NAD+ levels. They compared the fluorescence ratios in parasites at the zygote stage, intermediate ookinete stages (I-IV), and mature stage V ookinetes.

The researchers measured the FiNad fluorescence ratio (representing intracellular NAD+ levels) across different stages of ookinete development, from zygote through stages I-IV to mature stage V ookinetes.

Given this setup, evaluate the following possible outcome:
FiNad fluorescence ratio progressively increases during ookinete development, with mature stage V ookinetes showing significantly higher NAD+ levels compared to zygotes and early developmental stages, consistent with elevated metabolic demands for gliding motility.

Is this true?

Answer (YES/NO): YES